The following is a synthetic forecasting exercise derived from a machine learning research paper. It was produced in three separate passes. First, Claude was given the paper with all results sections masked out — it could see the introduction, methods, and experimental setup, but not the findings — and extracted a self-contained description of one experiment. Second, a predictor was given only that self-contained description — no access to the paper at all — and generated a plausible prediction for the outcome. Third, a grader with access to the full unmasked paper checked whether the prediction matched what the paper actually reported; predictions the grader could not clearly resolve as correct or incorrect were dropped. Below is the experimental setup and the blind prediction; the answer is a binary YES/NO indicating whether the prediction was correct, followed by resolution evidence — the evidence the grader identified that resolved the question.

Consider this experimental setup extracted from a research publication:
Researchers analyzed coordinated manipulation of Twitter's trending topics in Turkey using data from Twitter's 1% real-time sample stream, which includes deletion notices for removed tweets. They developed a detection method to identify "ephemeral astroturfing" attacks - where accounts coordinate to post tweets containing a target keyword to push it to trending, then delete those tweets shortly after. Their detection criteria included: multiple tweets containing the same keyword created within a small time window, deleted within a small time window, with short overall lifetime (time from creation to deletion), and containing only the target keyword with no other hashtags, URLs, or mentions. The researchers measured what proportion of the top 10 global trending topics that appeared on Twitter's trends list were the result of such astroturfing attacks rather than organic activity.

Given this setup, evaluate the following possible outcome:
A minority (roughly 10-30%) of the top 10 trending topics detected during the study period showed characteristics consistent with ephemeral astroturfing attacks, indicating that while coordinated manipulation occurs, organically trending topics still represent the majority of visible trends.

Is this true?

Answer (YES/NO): YES